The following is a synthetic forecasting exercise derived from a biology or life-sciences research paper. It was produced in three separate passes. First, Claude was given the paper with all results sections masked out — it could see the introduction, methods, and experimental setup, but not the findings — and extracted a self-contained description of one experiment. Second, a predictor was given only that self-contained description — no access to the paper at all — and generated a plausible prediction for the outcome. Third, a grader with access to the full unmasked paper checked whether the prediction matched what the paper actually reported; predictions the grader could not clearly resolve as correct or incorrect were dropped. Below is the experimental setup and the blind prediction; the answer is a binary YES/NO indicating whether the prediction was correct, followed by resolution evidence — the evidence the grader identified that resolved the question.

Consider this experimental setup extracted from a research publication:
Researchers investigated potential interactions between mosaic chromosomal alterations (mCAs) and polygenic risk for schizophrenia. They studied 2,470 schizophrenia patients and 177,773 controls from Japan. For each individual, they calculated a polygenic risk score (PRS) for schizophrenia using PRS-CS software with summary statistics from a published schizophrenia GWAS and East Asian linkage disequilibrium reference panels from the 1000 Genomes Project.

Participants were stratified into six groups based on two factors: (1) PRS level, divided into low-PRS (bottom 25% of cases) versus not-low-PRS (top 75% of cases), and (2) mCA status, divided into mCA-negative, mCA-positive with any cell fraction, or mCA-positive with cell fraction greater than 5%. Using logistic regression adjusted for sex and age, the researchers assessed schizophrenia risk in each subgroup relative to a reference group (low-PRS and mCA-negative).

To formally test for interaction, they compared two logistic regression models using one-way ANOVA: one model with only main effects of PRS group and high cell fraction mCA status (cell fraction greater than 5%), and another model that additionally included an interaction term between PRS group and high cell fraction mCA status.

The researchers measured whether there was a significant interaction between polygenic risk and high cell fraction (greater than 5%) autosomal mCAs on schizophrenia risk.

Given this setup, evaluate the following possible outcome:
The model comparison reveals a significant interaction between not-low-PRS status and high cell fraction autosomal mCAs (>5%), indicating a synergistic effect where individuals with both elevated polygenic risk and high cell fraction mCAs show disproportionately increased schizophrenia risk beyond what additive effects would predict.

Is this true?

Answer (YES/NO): NO